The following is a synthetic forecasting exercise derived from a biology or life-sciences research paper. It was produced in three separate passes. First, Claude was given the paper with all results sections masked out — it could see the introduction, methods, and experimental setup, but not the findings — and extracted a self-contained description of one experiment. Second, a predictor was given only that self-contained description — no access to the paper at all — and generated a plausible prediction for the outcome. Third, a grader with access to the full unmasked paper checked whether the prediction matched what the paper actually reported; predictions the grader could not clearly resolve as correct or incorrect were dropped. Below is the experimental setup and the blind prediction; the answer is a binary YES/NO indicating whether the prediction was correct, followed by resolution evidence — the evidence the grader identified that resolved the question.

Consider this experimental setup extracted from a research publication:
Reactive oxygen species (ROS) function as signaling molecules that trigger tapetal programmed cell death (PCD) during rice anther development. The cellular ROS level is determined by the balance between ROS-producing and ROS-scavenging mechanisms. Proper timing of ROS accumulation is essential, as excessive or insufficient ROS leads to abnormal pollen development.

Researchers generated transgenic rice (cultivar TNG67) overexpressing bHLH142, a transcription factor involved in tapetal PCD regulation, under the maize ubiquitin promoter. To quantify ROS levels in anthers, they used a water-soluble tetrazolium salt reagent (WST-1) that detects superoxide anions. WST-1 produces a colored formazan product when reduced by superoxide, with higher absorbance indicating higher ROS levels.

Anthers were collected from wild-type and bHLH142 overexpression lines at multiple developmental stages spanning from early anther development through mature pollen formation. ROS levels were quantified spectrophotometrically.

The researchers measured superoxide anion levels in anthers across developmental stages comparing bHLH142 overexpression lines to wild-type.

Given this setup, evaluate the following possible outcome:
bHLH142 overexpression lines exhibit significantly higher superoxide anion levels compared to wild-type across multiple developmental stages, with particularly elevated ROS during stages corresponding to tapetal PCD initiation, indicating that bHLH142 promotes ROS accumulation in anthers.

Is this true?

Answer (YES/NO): NO